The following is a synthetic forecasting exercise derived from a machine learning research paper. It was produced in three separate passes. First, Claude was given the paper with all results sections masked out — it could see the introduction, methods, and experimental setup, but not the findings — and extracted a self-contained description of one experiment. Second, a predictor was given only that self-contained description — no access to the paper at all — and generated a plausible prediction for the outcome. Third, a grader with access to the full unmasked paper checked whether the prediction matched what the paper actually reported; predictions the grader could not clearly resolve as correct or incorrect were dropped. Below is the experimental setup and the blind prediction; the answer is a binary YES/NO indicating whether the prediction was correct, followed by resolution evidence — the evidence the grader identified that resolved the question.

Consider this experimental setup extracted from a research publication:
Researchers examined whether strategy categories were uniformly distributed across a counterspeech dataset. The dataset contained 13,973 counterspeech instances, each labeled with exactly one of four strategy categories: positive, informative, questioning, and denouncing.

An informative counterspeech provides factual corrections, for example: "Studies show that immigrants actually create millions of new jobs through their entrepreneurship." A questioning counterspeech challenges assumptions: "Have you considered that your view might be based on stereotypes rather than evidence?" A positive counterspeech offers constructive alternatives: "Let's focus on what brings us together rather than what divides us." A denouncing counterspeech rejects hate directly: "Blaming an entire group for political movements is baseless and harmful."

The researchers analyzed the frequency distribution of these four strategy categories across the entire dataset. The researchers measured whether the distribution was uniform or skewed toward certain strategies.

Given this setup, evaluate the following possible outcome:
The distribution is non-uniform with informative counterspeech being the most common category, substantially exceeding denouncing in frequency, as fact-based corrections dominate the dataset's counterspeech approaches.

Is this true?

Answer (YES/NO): NO